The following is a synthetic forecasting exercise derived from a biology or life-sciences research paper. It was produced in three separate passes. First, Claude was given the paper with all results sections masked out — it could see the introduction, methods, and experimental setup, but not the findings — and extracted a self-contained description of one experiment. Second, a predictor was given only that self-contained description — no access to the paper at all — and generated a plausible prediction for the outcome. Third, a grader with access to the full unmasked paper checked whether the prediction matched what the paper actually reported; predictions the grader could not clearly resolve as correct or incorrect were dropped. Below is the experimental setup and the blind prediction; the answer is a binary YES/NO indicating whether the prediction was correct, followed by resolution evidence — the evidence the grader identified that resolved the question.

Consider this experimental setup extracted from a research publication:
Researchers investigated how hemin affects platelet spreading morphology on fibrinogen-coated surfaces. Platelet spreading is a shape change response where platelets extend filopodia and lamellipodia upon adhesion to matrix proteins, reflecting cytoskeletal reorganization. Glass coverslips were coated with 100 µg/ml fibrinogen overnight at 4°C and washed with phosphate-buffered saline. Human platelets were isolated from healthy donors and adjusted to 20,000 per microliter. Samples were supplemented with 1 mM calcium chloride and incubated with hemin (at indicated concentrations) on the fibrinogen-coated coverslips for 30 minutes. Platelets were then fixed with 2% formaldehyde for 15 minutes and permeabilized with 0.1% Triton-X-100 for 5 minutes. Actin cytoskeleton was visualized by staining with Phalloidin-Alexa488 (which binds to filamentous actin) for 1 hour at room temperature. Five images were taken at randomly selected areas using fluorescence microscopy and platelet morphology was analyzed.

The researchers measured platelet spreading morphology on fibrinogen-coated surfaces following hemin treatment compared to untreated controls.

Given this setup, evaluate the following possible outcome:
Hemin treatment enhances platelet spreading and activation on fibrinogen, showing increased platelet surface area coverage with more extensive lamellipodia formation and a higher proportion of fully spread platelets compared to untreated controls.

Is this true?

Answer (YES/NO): NO